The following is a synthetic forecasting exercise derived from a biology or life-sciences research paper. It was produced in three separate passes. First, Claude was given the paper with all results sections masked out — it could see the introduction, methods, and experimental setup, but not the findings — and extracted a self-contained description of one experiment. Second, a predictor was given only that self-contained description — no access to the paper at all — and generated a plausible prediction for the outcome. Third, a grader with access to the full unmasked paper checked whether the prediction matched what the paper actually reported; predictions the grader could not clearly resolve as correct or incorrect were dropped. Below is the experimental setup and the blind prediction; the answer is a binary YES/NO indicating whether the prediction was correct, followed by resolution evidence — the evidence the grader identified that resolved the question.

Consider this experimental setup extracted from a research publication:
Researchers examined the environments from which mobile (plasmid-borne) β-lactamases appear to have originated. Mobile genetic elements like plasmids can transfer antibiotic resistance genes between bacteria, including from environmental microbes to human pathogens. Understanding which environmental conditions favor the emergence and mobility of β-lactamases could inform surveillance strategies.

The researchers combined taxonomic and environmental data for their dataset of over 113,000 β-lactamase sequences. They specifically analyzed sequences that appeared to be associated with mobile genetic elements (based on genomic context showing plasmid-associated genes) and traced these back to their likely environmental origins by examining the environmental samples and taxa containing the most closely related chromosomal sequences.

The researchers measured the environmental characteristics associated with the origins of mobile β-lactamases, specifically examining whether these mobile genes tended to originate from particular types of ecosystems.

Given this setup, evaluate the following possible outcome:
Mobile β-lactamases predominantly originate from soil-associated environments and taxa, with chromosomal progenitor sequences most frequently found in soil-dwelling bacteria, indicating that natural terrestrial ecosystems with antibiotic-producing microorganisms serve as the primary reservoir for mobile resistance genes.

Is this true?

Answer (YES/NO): NO